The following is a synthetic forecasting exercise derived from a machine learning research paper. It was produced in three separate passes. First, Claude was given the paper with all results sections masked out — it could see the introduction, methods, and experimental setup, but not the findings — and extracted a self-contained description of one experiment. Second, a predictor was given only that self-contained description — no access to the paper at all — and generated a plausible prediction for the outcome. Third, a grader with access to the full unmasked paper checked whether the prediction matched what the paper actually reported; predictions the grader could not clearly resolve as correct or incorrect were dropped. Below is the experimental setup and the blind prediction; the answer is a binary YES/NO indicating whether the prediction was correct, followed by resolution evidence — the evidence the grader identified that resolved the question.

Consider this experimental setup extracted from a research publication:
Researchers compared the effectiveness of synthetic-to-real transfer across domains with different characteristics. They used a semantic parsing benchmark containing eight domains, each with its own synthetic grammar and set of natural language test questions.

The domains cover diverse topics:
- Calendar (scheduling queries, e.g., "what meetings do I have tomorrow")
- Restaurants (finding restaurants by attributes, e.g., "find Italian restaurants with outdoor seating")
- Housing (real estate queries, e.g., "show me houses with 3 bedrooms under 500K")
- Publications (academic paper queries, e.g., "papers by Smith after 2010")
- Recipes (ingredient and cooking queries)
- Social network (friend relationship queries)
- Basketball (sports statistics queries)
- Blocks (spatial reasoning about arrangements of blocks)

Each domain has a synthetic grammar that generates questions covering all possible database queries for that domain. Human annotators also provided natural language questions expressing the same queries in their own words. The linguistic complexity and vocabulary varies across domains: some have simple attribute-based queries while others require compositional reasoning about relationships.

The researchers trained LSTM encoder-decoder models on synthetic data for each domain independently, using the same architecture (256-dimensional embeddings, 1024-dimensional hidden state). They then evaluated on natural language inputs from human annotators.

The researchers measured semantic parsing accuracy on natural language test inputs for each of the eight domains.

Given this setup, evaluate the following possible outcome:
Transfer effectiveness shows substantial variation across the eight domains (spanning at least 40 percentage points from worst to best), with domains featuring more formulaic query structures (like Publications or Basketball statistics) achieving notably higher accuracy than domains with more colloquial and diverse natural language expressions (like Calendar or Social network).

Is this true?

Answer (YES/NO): NO